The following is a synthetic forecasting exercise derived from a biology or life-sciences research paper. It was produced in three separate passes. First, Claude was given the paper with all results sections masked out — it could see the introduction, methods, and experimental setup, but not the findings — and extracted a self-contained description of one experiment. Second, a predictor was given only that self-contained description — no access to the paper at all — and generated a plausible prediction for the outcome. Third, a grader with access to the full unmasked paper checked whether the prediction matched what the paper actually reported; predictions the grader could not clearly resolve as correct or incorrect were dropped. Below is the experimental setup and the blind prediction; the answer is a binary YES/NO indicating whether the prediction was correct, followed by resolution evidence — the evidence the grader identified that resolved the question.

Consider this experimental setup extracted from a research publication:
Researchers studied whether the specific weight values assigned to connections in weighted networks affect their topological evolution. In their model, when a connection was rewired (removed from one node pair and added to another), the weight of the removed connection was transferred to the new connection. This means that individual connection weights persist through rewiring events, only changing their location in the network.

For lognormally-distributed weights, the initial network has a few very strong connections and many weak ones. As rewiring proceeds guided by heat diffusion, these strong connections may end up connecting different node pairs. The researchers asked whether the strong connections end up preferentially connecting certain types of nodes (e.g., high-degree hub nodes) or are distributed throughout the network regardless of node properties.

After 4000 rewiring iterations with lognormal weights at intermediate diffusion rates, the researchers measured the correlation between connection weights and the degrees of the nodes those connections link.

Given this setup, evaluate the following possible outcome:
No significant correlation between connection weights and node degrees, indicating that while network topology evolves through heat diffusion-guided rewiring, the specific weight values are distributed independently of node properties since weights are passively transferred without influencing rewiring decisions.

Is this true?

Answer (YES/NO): YES